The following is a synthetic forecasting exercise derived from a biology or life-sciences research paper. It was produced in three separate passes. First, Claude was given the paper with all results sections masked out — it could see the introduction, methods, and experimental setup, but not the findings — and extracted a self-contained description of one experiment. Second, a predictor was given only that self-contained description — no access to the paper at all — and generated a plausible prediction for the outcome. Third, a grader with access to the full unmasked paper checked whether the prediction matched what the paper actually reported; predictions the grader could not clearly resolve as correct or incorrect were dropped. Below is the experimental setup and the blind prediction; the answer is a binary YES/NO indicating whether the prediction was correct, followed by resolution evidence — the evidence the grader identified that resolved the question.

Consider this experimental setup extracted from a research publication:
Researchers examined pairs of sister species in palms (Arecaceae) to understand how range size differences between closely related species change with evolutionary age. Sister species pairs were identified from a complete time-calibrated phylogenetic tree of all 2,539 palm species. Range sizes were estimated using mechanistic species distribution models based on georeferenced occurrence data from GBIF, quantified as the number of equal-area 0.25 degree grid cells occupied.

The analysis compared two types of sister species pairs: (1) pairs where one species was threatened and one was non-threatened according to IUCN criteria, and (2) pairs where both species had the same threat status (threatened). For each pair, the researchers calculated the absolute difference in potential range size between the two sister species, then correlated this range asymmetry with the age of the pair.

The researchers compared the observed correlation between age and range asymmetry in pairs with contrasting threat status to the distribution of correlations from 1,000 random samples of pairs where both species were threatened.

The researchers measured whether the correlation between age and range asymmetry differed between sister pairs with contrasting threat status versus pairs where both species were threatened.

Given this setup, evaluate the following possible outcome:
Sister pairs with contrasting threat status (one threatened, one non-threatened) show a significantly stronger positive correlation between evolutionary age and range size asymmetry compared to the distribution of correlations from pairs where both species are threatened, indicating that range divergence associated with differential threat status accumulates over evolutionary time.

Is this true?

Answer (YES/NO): NO